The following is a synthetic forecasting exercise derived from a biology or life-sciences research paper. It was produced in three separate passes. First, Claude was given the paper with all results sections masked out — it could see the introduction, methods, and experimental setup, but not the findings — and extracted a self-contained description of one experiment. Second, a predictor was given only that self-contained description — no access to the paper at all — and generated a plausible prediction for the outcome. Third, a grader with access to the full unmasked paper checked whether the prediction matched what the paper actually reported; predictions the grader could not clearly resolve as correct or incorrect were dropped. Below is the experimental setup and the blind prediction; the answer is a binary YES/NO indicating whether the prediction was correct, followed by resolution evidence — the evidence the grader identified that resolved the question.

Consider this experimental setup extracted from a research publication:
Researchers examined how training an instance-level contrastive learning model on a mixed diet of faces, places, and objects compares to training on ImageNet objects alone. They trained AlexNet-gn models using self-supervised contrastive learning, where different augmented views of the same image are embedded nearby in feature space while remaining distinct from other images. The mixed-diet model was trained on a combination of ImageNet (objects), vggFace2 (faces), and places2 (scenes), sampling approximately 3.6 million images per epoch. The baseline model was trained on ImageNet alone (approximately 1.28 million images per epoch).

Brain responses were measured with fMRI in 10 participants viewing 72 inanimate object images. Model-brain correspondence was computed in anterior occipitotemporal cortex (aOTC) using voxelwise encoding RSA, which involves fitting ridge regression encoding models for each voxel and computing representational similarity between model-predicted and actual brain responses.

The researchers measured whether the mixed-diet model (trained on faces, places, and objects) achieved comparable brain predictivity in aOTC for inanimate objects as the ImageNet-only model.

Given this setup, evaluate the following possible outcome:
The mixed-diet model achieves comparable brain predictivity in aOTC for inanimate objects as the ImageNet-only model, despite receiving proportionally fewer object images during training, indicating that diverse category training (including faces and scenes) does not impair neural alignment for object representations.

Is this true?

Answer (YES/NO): YES